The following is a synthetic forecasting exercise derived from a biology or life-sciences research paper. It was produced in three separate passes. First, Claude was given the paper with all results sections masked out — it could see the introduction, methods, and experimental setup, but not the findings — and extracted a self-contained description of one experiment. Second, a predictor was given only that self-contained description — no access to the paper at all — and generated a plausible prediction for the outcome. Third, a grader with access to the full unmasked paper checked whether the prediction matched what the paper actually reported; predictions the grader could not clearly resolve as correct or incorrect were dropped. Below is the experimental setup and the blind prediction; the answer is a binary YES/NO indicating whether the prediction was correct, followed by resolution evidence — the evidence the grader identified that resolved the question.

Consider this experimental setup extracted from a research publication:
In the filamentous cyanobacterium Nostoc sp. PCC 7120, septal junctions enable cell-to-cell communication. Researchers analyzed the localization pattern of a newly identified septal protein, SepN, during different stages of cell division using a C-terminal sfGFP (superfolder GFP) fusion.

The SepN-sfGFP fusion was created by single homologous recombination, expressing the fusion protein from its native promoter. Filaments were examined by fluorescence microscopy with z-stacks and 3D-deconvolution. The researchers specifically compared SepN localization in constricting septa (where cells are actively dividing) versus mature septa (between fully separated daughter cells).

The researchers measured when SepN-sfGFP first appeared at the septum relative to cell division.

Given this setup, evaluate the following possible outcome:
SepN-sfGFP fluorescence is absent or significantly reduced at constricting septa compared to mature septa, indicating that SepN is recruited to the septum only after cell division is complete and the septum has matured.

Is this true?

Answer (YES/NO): YES